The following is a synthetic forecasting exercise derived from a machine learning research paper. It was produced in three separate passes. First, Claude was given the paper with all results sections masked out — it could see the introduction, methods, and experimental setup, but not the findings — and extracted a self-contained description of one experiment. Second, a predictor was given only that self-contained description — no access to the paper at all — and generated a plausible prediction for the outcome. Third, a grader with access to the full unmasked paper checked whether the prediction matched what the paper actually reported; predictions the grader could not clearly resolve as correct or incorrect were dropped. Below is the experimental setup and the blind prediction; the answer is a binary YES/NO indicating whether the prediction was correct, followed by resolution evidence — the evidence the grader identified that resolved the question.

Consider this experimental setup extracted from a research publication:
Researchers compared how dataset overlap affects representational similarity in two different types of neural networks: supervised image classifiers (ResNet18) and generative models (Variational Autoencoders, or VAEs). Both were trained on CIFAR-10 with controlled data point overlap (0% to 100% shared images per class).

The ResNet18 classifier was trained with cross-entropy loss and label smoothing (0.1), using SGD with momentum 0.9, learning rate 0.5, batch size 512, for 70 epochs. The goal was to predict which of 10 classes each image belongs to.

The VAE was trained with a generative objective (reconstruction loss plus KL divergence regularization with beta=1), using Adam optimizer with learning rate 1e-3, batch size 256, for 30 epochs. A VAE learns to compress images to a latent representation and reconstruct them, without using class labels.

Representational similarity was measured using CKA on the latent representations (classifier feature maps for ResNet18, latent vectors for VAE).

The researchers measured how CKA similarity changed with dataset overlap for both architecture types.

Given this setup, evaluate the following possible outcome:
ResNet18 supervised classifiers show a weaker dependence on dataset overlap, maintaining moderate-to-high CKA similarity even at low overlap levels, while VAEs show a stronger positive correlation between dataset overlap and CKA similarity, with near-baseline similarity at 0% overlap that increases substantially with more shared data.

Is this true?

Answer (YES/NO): NO